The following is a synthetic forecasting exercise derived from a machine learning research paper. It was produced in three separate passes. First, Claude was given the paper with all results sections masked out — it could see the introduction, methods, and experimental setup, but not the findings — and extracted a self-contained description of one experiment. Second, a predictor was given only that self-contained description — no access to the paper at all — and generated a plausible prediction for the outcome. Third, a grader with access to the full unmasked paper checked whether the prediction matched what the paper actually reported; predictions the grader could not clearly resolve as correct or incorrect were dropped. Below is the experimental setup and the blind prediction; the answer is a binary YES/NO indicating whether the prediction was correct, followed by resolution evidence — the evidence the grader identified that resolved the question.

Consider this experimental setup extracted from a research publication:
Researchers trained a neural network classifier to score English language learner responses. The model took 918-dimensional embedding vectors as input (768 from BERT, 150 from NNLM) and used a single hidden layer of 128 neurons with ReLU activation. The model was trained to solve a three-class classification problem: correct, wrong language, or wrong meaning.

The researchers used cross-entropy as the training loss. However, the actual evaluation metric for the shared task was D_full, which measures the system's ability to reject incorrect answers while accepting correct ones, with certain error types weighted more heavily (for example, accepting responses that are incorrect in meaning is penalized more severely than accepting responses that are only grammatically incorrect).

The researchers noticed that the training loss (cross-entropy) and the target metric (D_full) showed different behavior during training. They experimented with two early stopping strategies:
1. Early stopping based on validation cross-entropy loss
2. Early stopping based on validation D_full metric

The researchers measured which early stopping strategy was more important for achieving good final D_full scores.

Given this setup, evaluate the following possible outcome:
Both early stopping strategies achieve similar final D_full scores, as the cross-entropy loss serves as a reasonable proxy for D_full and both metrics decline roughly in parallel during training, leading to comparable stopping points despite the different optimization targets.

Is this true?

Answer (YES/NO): NO